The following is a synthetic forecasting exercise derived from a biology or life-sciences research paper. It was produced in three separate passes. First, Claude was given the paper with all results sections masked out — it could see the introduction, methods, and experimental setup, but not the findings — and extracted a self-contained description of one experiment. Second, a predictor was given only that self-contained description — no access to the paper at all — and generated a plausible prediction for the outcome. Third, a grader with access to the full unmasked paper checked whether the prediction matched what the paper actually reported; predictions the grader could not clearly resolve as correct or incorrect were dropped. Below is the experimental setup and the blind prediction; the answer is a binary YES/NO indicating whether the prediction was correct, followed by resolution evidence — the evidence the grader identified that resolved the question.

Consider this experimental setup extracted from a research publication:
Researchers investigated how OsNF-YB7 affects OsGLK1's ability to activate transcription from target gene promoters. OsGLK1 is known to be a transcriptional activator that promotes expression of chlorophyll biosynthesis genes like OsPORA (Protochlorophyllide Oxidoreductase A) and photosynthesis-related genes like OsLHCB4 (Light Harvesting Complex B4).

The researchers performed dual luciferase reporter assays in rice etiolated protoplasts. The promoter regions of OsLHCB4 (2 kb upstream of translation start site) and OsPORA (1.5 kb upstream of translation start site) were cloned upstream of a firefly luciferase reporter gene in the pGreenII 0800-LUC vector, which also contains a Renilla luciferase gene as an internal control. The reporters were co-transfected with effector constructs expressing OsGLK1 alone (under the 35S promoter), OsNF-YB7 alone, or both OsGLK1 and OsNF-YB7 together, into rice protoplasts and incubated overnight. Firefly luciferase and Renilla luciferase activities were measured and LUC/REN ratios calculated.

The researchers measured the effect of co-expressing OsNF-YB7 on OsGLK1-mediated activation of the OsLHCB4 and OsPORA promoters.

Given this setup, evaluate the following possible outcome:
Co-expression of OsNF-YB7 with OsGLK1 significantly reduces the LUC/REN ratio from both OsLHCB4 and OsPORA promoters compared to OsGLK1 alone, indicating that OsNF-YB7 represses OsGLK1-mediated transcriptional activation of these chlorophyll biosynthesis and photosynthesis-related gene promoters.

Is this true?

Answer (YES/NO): YES